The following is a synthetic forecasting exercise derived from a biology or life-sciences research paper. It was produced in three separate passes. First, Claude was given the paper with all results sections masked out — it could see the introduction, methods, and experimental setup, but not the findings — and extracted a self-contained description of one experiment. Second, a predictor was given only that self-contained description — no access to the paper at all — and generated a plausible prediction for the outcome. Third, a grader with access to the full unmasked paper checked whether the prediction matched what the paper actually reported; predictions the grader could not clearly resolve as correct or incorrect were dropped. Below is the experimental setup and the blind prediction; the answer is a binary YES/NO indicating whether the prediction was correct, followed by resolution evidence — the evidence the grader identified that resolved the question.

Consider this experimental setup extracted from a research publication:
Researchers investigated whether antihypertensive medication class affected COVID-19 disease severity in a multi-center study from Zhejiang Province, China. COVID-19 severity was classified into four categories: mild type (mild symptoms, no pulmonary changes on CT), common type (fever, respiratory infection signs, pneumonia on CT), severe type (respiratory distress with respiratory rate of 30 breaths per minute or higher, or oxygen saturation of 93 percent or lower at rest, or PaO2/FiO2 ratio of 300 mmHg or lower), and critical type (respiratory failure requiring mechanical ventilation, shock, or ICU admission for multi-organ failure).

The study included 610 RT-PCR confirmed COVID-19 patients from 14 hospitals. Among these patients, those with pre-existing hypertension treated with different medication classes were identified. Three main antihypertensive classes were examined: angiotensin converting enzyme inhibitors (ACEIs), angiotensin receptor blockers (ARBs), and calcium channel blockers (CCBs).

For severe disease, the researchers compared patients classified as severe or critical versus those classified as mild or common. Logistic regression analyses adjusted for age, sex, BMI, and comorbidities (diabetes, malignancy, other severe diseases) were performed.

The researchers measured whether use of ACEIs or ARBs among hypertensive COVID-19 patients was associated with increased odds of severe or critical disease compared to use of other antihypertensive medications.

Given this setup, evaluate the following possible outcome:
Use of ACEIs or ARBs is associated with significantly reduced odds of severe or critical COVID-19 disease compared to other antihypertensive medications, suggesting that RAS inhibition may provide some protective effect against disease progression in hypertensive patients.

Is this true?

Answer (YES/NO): NO